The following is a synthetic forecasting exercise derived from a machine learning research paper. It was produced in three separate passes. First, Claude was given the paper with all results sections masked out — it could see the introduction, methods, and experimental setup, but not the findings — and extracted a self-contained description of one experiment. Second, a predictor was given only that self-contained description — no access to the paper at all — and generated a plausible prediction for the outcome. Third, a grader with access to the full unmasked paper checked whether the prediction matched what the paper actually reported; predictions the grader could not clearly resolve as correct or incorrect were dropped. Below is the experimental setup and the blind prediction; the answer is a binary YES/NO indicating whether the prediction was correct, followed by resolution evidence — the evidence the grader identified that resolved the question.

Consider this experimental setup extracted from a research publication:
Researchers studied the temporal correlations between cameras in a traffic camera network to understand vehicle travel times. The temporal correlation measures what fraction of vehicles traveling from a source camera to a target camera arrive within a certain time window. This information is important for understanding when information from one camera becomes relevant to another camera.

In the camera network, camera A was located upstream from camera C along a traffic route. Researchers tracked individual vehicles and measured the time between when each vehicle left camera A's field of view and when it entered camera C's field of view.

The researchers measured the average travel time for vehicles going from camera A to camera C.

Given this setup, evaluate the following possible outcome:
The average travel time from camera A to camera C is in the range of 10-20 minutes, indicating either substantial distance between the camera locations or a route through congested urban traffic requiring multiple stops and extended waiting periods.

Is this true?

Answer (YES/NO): NO